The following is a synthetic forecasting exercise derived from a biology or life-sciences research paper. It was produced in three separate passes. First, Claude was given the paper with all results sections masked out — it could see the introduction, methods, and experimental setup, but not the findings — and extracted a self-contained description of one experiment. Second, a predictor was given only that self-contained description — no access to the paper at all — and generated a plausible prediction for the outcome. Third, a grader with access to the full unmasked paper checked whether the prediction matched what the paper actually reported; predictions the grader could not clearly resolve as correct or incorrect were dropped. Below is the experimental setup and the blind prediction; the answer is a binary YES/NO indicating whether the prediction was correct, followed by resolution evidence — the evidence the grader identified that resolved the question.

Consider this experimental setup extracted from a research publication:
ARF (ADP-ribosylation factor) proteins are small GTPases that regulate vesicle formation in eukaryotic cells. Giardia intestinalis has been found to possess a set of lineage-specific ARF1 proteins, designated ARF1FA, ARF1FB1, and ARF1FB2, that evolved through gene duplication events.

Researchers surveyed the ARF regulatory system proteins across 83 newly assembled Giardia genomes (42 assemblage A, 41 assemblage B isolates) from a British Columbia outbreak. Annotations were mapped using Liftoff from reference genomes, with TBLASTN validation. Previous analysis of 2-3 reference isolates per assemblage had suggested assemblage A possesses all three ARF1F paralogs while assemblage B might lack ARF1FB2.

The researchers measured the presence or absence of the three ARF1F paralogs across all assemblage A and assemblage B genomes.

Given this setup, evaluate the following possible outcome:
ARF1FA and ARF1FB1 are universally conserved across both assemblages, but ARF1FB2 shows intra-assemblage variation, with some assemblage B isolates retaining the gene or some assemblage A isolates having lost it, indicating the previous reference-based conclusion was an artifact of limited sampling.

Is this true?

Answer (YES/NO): NO